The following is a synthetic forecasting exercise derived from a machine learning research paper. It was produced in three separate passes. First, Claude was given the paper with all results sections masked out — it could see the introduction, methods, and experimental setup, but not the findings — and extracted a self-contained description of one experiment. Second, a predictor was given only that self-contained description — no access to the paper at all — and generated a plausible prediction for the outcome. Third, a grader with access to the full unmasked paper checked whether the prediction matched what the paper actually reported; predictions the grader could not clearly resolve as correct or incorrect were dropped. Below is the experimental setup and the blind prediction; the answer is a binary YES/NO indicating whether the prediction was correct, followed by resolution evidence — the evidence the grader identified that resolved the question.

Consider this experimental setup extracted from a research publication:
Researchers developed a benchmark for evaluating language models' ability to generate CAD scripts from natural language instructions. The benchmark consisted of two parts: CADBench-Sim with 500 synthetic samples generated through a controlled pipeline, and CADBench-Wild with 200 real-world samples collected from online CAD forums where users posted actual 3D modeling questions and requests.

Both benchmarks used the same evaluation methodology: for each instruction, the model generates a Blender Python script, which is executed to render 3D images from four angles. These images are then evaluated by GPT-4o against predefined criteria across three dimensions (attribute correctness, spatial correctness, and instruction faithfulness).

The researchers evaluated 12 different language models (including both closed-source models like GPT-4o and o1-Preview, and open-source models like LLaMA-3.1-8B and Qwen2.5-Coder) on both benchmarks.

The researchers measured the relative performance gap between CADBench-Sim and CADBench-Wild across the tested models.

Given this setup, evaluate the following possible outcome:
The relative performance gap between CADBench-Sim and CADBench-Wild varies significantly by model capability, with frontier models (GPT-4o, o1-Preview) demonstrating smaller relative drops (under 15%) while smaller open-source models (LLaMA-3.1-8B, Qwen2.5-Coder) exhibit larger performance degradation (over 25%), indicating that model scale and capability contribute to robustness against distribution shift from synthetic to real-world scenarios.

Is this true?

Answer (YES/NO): NO